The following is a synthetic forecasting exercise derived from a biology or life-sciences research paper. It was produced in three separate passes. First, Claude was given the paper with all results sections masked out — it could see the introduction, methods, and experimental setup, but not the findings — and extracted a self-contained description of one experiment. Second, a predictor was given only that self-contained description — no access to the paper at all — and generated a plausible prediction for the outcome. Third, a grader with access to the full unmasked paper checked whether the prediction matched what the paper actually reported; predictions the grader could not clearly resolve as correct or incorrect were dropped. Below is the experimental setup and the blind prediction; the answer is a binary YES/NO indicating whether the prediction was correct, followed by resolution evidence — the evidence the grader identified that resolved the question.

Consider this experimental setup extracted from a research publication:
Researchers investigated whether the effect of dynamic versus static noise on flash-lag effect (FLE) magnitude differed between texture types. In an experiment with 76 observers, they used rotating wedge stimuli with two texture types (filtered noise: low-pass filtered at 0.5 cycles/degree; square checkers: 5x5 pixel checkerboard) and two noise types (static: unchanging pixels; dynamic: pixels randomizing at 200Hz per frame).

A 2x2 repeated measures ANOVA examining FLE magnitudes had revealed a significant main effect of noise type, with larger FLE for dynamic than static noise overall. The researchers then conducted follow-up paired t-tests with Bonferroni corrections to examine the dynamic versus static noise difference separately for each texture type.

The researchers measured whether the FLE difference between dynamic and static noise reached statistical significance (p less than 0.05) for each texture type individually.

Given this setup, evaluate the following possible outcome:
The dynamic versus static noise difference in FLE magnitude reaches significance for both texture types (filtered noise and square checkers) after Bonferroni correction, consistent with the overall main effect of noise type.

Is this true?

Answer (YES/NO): NO